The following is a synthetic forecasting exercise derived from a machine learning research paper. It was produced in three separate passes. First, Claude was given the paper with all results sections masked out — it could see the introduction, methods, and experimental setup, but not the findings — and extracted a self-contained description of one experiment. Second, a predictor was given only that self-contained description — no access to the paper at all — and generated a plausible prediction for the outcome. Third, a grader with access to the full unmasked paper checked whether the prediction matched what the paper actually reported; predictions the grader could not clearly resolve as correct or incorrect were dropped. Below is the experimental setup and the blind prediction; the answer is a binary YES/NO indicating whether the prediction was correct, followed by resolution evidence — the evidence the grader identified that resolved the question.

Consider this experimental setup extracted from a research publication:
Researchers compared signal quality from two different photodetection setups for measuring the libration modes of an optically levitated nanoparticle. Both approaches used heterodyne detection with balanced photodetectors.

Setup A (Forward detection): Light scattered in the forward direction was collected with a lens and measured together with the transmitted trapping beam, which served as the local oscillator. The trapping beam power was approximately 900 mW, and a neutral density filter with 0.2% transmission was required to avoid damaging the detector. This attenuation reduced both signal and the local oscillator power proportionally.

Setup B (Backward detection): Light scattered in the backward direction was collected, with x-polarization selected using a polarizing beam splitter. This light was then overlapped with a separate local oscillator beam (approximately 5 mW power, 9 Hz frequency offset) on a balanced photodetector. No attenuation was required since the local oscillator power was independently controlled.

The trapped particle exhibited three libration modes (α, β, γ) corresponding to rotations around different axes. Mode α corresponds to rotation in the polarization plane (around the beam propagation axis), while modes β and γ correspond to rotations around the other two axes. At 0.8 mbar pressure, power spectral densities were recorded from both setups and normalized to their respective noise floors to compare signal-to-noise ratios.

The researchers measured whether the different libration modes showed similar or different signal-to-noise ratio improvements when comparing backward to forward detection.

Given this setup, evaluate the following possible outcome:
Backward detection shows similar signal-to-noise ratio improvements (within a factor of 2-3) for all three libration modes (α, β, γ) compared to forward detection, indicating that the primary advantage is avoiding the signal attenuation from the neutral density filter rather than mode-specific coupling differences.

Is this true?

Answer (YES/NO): YES